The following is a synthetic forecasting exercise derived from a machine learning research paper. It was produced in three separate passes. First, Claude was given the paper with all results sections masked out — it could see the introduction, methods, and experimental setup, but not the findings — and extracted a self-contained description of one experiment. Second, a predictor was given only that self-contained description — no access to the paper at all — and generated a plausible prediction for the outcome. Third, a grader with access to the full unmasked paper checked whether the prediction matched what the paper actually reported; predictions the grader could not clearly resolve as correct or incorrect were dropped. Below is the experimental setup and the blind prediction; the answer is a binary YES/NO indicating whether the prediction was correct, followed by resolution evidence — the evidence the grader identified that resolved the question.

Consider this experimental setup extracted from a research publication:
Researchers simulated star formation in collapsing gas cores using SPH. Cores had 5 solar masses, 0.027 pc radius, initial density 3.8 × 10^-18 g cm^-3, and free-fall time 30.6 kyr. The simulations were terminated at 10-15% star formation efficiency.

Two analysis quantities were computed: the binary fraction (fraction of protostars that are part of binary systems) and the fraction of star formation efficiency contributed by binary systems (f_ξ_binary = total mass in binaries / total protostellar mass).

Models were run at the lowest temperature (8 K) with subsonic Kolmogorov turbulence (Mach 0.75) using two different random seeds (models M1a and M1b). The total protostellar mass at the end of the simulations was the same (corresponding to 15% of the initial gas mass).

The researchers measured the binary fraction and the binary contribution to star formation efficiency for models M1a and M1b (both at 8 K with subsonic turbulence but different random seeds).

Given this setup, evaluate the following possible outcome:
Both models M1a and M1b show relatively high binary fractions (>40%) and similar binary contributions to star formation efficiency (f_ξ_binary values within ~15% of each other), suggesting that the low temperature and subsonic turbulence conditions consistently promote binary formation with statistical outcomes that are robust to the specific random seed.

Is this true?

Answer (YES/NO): NO